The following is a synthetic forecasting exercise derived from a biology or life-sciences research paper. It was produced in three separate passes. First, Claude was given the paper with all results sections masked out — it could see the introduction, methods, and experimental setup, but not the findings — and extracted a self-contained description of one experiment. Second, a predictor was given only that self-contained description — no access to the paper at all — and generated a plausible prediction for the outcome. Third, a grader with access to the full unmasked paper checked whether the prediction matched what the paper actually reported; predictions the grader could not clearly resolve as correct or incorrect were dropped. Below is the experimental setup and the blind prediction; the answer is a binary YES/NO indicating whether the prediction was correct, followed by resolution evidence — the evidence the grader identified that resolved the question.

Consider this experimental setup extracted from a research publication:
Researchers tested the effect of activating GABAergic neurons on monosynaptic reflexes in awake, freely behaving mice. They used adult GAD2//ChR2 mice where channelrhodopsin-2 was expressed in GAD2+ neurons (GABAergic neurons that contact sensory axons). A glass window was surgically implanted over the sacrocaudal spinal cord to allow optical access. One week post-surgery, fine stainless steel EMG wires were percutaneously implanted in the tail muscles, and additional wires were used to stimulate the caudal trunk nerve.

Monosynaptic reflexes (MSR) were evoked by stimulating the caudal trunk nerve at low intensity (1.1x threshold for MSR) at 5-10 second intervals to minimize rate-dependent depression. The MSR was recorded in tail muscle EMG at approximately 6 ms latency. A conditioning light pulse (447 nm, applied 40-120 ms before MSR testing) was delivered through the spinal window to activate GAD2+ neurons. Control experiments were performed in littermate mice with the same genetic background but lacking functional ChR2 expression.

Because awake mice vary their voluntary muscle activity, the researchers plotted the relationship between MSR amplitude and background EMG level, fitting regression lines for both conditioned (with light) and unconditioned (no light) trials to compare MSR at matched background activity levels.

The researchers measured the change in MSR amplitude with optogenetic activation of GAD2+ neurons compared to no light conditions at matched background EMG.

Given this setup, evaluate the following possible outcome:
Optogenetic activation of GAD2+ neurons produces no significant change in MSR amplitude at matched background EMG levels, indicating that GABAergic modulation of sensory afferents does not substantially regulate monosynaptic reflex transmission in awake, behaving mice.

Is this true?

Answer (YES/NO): NO